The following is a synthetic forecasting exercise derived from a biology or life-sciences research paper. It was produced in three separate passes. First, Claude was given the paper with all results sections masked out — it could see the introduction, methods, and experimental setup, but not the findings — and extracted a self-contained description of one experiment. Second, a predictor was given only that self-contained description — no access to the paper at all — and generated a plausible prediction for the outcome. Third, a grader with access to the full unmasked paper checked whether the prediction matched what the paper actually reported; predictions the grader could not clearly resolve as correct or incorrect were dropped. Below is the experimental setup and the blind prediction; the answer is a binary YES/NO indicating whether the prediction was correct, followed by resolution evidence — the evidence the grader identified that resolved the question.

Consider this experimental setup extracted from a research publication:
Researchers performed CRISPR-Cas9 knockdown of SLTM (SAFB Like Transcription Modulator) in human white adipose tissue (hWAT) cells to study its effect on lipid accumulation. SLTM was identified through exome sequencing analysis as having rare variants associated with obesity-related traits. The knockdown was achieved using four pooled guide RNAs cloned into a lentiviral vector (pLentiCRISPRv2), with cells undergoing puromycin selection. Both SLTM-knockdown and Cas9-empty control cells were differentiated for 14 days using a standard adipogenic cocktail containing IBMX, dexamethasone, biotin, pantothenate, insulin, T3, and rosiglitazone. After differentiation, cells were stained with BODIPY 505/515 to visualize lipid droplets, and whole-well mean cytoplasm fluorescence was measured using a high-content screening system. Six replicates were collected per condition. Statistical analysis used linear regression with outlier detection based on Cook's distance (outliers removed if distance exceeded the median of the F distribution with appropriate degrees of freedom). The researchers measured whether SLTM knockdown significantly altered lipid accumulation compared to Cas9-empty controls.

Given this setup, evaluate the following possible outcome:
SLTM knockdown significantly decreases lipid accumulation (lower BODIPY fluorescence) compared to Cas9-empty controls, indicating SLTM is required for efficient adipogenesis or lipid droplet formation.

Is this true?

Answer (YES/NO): YES